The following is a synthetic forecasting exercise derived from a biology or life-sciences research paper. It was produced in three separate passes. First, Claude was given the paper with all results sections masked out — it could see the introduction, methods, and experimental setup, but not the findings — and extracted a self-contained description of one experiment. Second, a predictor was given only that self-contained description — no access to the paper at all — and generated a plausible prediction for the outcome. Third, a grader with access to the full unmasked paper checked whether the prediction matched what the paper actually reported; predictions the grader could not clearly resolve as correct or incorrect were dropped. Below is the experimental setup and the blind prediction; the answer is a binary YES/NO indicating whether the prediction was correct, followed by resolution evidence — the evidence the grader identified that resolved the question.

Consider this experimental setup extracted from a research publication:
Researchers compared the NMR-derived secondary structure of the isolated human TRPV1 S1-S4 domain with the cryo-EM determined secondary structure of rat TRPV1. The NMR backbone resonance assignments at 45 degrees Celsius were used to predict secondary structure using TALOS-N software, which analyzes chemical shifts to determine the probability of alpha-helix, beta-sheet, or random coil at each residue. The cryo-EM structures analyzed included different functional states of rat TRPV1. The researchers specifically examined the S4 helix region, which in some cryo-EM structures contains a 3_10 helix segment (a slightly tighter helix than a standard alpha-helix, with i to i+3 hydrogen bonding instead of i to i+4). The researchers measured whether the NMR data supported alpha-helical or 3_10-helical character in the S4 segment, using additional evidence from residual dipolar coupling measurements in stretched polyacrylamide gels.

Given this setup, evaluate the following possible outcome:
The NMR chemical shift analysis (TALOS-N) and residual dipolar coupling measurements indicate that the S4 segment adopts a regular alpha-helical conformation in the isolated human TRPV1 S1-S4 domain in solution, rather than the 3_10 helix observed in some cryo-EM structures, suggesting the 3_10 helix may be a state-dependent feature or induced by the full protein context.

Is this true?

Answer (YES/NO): NO